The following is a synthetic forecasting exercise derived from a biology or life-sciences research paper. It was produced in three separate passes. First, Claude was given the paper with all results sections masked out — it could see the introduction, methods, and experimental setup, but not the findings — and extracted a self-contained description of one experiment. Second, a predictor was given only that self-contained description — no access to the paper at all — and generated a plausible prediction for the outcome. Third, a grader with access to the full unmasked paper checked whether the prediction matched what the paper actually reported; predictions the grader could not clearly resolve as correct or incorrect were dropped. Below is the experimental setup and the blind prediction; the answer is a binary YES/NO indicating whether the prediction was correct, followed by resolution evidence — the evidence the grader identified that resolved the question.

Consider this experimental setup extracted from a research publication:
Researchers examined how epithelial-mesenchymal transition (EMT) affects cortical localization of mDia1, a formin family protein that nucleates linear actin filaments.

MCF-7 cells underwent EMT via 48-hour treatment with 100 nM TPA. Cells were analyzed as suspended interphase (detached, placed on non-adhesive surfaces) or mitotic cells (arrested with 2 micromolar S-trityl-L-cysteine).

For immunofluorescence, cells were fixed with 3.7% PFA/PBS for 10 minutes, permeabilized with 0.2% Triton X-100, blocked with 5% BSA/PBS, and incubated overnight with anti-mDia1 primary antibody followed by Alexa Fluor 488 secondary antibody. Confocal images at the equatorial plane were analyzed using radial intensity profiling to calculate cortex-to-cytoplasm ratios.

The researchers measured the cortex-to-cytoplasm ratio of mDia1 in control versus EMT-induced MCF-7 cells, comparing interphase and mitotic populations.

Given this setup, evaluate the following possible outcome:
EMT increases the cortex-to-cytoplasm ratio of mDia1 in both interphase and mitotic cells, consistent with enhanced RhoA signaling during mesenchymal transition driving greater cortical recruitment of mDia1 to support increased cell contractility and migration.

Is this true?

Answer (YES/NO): NO